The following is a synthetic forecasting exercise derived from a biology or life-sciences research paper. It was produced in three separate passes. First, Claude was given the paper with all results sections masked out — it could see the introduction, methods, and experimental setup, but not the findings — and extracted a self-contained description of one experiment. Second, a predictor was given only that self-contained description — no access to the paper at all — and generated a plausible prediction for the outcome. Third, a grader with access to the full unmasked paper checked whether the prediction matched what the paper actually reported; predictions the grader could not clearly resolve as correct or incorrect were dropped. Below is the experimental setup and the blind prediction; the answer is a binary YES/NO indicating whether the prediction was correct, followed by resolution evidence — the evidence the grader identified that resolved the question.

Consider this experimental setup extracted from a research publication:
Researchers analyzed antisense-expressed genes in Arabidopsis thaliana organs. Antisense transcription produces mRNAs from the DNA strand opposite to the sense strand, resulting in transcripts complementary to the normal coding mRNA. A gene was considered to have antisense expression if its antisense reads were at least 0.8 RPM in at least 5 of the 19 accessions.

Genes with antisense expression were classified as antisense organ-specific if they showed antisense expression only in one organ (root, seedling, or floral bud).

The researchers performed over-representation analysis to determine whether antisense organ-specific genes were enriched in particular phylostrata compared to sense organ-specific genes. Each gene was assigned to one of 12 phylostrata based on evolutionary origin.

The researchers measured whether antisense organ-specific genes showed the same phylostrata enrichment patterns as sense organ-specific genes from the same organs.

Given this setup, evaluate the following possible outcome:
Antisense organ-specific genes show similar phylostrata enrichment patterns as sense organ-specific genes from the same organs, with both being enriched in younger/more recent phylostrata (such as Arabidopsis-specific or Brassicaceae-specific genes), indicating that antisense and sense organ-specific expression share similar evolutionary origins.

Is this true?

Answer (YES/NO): NO